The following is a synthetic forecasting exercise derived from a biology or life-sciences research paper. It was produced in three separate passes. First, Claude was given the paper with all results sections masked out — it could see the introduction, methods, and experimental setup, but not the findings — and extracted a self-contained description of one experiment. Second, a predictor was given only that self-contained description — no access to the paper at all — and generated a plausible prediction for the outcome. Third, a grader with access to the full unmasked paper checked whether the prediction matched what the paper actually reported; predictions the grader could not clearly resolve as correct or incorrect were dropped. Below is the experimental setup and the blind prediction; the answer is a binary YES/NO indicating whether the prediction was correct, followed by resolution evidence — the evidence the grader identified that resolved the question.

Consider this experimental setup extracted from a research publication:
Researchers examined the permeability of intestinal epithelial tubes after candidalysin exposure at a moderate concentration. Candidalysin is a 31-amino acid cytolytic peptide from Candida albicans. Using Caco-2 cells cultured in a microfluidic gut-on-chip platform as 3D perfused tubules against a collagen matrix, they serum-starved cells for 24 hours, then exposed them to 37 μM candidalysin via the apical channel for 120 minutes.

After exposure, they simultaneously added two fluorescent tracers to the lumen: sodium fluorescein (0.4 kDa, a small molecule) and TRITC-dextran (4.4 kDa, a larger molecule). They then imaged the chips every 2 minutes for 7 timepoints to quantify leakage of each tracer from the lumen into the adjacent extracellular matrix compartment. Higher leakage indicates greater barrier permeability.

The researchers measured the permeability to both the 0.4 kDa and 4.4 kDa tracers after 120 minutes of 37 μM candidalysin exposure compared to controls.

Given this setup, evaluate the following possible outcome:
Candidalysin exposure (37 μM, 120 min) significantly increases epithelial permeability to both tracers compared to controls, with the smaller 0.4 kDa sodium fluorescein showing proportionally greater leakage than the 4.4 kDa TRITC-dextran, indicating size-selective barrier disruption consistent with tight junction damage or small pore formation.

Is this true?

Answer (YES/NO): NO